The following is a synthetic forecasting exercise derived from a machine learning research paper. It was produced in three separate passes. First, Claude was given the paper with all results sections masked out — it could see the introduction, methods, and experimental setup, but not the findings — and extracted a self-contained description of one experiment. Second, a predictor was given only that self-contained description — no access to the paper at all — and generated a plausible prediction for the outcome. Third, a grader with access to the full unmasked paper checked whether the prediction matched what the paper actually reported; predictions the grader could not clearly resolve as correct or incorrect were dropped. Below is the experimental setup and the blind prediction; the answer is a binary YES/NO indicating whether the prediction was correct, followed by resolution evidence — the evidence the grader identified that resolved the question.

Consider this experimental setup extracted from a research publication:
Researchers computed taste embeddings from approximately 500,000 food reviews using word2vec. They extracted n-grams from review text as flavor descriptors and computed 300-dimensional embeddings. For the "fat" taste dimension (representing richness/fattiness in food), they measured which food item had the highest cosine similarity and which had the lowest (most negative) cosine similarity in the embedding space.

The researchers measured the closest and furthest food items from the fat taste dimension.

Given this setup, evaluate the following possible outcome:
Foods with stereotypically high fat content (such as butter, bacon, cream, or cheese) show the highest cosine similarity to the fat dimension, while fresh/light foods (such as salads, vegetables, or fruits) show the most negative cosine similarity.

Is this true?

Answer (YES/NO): NO